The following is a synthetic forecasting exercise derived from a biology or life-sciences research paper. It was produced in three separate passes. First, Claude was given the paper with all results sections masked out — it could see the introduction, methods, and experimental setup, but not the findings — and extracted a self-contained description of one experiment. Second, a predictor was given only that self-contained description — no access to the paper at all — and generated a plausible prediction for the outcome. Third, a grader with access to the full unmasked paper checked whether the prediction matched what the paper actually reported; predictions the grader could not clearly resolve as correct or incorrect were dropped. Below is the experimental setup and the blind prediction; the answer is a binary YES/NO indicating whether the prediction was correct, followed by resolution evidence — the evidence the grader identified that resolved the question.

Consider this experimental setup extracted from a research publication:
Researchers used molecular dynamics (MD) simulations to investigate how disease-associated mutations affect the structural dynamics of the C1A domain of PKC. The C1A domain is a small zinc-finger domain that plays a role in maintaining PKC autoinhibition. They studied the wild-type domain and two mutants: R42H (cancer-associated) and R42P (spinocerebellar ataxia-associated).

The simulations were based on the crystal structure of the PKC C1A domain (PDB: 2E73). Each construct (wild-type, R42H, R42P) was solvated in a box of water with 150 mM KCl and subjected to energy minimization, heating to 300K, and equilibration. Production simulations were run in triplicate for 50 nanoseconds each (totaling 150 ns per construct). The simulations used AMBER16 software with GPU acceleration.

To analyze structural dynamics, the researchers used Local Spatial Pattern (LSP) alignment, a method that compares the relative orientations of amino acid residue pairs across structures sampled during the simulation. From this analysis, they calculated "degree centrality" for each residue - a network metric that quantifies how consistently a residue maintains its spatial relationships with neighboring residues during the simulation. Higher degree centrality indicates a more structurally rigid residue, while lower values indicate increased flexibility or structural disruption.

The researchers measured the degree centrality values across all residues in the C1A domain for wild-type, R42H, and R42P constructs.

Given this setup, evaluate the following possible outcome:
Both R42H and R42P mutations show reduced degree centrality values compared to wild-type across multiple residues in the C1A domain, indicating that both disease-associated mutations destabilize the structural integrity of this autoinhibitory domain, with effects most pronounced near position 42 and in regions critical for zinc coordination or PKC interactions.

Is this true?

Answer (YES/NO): NO